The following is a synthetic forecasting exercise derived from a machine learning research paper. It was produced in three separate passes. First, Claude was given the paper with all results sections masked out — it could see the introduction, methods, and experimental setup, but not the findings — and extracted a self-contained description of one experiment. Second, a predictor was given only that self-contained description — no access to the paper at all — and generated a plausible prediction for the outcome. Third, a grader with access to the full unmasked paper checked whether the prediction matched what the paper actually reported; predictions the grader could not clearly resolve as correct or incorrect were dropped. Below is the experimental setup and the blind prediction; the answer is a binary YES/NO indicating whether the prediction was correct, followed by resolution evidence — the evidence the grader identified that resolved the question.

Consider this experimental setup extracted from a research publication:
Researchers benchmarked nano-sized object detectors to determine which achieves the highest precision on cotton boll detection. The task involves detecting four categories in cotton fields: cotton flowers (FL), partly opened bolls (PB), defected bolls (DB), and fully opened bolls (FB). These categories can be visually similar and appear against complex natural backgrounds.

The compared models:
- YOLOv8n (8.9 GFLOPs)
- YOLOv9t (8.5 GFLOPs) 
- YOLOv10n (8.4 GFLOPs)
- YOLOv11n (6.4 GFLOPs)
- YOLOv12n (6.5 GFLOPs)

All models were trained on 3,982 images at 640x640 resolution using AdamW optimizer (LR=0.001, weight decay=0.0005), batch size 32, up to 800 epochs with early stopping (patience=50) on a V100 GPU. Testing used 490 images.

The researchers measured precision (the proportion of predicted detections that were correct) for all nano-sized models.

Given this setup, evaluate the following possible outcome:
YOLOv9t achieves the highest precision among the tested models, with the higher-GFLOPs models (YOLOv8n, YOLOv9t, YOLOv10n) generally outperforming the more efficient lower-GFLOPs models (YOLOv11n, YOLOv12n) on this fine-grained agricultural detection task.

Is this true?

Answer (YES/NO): NO